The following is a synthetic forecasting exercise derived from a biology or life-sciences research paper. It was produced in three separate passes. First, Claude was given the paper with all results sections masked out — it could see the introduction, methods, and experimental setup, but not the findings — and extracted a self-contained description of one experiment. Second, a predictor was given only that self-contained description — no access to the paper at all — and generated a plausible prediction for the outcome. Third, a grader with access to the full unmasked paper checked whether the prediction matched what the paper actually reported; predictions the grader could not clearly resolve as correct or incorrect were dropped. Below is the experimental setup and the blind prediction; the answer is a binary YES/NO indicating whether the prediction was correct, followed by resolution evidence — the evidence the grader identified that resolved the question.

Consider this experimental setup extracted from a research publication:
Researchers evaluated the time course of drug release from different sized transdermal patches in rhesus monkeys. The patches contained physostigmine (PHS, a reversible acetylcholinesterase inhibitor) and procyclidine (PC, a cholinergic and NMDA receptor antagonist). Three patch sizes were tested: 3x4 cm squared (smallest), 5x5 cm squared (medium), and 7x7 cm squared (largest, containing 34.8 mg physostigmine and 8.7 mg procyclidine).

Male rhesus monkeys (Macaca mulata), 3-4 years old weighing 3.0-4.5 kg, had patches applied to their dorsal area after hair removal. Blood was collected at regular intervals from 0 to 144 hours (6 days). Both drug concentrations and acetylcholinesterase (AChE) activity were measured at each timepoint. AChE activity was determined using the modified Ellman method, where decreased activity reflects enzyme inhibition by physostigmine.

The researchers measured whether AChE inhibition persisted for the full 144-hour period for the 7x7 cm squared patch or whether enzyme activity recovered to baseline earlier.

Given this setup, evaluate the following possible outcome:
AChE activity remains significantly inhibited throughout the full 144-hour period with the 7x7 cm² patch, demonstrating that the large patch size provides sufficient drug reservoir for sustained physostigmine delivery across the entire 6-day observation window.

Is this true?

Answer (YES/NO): YES